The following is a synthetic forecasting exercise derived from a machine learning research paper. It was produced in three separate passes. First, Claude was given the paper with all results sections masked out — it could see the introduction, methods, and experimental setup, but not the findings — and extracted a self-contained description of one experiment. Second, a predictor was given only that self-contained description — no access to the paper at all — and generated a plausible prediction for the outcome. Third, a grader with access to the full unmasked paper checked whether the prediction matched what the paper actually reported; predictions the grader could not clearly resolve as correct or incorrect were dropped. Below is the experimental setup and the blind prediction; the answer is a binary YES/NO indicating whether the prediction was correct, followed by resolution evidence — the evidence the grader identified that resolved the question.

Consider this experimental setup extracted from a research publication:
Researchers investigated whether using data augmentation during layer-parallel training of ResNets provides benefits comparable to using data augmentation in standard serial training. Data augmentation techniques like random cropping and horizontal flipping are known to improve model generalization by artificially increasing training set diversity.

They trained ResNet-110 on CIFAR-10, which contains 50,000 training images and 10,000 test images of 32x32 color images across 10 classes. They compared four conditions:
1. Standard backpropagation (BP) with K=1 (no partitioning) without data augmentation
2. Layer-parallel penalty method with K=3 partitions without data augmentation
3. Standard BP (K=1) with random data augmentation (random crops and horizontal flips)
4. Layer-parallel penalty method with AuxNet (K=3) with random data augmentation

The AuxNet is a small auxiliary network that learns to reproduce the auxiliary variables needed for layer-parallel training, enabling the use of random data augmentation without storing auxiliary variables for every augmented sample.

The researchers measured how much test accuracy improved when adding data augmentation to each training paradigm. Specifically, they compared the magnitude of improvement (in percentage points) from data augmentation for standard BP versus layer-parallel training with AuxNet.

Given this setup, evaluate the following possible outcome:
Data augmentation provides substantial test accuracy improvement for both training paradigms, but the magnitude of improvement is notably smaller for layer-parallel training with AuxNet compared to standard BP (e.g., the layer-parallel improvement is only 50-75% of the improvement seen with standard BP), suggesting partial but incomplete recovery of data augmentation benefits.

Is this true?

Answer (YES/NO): NO